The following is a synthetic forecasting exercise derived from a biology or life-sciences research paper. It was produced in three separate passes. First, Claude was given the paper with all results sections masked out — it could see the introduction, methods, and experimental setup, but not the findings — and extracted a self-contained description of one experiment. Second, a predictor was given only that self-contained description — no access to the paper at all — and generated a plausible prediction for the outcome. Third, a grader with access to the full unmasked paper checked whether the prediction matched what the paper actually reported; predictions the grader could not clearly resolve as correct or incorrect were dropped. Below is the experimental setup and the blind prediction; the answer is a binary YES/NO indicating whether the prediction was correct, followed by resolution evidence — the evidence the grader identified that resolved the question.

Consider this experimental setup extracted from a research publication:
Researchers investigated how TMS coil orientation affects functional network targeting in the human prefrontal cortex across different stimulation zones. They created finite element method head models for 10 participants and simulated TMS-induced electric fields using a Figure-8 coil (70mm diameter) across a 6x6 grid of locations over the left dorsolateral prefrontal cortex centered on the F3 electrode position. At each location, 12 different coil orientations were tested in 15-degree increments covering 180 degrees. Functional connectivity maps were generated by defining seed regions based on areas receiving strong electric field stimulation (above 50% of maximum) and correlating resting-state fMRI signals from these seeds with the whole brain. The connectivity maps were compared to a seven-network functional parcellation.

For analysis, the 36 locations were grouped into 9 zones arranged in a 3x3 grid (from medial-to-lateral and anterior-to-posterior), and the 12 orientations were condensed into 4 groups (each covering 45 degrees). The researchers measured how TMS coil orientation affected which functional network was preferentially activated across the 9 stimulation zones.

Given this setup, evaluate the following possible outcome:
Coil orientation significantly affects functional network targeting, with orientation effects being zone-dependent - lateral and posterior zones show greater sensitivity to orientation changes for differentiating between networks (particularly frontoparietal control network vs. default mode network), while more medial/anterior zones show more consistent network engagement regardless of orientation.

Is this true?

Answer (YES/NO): NO